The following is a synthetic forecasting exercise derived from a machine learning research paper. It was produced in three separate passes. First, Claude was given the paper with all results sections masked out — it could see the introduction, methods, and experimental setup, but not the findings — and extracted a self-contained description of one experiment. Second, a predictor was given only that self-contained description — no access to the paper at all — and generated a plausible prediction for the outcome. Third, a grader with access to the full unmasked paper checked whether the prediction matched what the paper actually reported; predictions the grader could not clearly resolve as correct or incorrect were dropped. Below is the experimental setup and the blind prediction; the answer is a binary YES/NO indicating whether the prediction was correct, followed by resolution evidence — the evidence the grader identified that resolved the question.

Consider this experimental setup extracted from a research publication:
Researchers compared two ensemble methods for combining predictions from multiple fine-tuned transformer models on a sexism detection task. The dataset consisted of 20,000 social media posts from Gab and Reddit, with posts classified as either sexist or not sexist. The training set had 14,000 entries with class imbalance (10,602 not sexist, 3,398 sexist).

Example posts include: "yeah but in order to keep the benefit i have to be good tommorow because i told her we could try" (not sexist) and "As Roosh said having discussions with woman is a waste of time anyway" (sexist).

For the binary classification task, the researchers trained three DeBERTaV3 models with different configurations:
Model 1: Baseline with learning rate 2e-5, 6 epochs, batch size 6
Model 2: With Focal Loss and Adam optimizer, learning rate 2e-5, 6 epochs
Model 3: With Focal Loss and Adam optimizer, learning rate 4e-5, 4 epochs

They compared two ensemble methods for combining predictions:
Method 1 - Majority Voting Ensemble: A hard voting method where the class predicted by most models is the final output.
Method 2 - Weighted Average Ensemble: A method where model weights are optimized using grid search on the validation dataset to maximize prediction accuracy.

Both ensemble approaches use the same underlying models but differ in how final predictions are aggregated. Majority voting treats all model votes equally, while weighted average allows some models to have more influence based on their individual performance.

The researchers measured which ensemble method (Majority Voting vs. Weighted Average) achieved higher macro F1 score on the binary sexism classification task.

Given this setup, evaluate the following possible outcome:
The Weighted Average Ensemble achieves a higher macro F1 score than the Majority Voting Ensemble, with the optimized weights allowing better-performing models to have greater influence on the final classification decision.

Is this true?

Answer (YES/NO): NO